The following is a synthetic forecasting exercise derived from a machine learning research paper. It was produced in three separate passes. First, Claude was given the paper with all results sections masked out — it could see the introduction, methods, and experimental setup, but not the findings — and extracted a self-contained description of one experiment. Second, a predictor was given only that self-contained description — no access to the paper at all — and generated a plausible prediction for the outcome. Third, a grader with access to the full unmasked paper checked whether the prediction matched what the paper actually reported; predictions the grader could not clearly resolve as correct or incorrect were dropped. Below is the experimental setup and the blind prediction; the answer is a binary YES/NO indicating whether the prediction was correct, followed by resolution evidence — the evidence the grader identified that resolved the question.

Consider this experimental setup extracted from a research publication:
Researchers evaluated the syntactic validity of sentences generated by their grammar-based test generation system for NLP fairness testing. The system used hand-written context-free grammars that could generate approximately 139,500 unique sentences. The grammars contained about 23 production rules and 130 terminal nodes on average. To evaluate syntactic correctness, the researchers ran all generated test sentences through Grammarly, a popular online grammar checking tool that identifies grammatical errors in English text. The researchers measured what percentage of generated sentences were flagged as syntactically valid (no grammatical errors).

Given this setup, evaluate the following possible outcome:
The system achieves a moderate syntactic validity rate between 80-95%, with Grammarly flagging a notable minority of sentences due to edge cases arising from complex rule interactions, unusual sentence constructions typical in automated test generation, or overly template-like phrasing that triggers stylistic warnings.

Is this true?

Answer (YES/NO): NO